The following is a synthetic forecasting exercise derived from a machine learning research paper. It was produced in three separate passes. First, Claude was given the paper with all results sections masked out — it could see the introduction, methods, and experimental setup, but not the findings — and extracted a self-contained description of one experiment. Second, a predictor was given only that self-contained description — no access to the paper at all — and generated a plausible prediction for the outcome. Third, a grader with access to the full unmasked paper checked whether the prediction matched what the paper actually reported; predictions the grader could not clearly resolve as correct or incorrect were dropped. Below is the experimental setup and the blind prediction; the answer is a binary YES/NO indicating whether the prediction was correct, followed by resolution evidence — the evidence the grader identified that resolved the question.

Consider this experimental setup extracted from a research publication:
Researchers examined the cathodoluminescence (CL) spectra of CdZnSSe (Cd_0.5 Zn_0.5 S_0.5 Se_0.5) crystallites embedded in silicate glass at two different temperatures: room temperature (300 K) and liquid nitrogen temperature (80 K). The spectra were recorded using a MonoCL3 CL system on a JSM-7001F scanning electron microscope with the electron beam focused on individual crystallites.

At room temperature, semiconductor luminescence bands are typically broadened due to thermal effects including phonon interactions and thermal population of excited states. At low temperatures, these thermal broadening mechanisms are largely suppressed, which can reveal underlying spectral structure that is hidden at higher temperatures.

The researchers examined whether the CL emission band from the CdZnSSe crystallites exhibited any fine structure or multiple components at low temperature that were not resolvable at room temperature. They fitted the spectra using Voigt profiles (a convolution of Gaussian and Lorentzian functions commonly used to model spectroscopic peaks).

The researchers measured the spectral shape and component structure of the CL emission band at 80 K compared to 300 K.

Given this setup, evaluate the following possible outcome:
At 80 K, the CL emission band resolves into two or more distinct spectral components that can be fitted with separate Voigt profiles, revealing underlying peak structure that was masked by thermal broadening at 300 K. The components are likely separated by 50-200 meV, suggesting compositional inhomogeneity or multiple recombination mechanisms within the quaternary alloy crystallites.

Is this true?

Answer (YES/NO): NO